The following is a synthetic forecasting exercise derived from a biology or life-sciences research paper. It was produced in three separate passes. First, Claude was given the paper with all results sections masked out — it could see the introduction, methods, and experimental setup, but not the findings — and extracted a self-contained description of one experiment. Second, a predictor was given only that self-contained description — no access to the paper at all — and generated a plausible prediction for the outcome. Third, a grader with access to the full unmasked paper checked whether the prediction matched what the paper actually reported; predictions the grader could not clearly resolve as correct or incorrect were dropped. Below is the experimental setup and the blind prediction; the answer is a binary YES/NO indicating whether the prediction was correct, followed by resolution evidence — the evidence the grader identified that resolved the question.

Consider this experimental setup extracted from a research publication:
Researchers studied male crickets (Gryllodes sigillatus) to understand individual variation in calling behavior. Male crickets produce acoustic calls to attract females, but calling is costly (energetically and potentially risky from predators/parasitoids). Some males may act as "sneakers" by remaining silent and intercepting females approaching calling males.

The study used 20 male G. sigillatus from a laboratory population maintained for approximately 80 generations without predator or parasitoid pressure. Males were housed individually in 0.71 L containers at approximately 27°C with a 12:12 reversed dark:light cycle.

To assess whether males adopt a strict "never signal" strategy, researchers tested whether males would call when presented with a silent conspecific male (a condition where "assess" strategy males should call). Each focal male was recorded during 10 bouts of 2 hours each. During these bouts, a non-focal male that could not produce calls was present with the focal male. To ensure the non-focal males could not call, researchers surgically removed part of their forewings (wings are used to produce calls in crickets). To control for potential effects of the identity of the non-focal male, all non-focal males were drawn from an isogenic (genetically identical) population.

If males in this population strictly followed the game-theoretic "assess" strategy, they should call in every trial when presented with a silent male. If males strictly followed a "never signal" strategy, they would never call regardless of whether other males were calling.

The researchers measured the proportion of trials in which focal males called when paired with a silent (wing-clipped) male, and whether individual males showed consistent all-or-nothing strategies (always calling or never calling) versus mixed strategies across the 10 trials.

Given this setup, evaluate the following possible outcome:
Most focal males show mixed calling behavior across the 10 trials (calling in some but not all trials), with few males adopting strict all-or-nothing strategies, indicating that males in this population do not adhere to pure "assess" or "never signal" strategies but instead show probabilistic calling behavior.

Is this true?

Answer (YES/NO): YES